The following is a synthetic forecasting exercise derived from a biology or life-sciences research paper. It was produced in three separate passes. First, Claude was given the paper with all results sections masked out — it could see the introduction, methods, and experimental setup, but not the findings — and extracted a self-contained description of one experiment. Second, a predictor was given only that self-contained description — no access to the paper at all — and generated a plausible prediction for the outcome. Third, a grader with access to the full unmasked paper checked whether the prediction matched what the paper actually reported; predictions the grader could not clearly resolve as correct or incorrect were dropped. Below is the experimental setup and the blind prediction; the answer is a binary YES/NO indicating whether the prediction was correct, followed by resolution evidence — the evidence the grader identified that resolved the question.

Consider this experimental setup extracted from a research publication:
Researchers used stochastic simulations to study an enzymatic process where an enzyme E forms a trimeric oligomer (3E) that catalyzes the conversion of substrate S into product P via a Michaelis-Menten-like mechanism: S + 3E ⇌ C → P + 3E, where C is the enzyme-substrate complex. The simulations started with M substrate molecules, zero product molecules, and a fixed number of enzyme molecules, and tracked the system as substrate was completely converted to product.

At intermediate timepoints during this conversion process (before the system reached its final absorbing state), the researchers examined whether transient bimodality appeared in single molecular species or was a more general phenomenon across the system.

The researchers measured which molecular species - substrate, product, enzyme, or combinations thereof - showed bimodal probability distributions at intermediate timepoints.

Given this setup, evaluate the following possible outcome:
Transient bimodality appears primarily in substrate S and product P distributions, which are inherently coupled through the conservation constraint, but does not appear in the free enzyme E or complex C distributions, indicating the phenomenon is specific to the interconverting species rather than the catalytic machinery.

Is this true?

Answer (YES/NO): NO